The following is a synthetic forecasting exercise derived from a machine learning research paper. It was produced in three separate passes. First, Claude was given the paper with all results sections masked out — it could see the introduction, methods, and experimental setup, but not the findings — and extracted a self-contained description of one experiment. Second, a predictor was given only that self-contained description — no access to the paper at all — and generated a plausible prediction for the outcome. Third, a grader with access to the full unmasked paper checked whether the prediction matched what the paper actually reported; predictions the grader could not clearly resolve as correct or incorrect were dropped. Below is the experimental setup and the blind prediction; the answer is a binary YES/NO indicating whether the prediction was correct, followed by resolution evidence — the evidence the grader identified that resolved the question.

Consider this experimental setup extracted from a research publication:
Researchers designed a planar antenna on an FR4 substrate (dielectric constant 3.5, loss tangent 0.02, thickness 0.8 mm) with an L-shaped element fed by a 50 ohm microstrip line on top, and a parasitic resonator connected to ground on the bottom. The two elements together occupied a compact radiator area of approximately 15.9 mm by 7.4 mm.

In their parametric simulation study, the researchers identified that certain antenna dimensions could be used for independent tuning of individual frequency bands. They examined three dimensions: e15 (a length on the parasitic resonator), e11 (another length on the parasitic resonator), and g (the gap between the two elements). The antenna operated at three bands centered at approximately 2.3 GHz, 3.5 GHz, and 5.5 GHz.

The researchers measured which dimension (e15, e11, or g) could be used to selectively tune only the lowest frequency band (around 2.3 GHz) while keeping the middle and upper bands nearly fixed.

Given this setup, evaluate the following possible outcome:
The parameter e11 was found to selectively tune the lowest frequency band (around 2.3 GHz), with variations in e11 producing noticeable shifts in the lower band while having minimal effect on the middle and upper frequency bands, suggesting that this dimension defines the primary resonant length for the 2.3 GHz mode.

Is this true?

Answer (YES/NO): NO